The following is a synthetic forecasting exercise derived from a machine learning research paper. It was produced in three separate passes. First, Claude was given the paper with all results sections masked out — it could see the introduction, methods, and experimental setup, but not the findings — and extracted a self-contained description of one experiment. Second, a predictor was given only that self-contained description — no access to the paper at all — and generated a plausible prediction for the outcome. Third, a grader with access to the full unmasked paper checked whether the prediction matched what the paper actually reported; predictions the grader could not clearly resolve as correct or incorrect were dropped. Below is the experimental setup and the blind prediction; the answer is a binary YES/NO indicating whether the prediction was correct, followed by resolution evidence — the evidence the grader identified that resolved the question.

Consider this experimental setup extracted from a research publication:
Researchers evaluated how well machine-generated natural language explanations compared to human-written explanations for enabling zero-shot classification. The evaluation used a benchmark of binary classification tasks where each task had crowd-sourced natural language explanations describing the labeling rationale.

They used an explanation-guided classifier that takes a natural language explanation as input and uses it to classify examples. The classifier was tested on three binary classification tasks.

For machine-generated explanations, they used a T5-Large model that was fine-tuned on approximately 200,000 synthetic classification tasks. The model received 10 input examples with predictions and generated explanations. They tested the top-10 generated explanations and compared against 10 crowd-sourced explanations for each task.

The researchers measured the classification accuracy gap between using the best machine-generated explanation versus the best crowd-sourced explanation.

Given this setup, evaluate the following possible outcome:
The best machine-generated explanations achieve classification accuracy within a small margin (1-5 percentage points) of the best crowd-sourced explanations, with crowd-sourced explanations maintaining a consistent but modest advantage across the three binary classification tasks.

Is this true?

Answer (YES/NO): NO